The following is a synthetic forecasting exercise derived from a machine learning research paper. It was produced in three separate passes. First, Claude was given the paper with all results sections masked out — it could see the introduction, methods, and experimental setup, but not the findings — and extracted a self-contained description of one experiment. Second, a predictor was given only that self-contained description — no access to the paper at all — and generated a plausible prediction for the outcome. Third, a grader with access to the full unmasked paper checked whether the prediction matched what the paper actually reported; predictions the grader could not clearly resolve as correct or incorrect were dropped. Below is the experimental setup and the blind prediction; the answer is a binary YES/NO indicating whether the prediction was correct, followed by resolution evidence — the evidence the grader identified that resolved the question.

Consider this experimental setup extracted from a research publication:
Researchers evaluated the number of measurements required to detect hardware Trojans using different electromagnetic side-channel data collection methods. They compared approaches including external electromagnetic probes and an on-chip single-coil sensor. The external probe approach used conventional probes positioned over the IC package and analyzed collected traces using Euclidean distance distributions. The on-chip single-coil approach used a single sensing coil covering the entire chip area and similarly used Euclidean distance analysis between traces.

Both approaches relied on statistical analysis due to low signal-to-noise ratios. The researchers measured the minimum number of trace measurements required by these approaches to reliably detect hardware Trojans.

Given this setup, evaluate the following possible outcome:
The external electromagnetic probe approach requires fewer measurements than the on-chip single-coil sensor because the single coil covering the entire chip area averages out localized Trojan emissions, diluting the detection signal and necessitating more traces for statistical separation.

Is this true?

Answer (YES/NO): NO